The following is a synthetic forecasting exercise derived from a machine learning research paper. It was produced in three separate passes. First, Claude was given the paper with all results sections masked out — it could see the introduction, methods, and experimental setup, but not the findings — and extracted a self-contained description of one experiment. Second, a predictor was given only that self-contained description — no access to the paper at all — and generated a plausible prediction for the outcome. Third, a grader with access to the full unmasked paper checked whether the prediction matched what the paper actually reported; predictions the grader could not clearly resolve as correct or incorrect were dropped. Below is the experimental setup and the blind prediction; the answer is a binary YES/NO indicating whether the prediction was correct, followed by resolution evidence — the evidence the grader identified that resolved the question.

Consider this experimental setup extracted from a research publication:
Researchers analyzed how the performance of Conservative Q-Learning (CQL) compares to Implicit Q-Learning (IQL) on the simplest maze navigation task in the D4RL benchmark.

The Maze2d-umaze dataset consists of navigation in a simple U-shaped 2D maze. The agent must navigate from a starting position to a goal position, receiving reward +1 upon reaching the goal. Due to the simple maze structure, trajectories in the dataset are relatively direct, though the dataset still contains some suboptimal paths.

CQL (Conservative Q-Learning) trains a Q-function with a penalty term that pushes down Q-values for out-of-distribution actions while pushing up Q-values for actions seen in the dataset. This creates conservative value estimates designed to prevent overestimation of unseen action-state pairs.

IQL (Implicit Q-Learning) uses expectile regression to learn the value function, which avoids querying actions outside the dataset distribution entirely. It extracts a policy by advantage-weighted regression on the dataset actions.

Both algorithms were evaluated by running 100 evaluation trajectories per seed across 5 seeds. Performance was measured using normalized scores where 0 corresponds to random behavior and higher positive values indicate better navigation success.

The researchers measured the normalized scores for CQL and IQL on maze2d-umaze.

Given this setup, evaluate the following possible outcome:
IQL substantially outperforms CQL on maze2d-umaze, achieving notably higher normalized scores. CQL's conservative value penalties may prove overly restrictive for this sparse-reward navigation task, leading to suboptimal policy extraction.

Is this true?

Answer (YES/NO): YES